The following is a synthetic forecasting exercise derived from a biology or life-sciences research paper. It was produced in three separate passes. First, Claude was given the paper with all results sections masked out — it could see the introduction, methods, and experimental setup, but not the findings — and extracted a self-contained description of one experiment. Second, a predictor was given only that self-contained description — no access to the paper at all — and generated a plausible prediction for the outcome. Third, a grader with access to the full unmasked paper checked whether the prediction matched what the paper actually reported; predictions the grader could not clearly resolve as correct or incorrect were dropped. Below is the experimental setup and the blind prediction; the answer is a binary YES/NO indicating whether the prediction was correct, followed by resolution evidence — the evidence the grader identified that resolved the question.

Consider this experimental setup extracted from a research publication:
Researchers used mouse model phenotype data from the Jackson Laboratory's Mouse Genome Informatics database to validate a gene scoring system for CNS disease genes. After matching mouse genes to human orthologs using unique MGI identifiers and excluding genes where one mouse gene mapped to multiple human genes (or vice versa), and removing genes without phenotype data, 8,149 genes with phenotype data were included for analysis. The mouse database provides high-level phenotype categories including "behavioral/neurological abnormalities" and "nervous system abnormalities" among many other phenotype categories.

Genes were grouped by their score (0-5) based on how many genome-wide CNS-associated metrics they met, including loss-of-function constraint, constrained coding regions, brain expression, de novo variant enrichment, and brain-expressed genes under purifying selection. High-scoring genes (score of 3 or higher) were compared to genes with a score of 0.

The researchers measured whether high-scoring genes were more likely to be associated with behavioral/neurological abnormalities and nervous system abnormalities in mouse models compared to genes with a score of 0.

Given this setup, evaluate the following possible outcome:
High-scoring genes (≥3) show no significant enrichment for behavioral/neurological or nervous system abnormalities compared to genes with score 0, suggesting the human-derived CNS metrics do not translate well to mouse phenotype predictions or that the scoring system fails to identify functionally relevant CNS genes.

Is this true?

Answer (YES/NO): NO